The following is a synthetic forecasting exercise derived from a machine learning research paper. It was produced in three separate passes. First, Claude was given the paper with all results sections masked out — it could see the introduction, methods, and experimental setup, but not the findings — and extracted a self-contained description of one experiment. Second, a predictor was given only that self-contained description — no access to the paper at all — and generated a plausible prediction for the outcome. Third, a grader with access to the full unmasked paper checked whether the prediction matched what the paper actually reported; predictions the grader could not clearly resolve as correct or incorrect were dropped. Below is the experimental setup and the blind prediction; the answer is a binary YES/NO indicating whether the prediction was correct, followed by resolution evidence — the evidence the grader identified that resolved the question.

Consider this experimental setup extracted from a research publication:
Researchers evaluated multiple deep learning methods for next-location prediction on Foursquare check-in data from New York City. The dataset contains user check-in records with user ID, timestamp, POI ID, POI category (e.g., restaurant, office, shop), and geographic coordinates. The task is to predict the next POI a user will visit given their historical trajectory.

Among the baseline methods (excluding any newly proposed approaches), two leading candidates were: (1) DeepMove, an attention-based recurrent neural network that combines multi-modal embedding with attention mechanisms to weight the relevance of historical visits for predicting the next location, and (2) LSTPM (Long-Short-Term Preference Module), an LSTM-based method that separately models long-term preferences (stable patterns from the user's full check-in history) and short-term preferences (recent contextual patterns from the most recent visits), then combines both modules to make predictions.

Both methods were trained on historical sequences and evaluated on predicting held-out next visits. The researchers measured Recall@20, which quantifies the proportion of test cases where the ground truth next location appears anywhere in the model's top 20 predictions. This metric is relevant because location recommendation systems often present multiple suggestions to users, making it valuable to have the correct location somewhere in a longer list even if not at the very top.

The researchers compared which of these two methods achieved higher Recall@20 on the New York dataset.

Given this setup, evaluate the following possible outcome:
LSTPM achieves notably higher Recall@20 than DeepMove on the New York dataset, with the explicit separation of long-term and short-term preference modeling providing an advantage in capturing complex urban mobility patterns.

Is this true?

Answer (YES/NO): YES